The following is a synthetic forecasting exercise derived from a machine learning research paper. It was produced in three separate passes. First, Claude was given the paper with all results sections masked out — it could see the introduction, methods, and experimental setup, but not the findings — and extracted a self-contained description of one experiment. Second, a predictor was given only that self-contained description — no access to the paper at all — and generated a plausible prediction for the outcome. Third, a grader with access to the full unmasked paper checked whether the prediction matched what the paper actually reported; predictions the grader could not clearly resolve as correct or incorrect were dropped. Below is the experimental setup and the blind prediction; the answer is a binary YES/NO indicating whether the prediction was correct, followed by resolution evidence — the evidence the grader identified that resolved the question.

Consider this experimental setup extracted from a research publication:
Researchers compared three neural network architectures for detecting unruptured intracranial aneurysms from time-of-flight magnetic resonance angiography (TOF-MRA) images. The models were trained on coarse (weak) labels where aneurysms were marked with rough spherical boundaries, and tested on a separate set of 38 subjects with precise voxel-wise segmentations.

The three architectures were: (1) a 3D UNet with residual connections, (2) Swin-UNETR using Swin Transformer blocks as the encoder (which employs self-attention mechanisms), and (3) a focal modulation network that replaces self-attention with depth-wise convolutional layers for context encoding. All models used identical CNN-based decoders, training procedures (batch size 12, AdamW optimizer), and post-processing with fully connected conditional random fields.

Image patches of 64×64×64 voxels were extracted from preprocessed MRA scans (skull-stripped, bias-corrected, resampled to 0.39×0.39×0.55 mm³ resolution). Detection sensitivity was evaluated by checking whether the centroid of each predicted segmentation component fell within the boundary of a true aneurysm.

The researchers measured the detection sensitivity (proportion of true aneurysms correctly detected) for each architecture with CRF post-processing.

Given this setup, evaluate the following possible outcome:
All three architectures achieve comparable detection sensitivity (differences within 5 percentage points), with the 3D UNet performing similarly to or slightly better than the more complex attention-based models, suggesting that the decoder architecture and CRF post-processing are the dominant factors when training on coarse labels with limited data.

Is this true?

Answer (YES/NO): NO